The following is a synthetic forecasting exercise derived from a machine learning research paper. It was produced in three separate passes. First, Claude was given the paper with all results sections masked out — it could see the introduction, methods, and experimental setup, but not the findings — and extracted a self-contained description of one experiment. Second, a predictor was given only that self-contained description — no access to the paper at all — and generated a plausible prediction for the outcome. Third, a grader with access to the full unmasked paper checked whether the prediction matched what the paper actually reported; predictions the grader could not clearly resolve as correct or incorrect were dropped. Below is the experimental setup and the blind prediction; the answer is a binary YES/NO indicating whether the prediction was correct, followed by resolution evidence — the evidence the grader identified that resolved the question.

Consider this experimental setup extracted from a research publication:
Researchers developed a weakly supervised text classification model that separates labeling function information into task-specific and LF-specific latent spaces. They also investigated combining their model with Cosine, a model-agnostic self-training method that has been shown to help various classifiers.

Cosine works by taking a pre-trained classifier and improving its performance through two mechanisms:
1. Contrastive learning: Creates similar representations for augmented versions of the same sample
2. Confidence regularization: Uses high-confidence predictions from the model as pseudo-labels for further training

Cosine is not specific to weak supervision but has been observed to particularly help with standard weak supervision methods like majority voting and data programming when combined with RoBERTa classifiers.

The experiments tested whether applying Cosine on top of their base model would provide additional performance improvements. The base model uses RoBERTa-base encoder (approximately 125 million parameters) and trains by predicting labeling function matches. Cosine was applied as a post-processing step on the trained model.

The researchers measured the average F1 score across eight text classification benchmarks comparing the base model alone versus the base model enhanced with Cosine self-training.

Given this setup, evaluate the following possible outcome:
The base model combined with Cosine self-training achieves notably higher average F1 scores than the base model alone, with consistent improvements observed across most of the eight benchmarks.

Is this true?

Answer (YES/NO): YES